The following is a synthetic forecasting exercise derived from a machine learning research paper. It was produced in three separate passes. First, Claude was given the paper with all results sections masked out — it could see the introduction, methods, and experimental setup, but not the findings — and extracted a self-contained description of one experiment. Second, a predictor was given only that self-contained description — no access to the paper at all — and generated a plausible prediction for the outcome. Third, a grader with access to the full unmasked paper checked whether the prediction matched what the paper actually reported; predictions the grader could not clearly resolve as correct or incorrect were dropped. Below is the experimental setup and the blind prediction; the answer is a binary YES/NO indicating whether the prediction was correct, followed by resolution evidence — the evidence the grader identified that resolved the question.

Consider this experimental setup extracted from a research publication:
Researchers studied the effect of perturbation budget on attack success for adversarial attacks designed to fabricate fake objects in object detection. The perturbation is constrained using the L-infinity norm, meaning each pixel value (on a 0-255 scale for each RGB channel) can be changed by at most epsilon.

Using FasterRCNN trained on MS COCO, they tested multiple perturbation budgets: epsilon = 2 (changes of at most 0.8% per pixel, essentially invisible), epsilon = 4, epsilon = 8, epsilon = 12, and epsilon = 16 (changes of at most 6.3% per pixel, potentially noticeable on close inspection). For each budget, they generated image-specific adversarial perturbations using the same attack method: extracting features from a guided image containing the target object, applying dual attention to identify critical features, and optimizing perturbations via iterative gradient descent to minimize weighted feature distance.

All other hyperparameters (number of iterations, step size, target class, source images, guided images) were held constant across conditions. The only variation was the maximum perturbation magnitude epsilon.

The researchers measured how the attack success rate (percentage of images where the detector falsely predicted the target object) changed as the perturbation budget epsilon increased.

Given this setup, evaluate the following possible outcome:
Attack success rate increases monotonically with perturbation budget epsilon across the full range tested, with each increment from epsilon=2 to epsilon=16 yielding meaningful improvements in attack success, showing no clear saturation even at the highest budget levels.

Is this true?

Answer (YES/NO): YES